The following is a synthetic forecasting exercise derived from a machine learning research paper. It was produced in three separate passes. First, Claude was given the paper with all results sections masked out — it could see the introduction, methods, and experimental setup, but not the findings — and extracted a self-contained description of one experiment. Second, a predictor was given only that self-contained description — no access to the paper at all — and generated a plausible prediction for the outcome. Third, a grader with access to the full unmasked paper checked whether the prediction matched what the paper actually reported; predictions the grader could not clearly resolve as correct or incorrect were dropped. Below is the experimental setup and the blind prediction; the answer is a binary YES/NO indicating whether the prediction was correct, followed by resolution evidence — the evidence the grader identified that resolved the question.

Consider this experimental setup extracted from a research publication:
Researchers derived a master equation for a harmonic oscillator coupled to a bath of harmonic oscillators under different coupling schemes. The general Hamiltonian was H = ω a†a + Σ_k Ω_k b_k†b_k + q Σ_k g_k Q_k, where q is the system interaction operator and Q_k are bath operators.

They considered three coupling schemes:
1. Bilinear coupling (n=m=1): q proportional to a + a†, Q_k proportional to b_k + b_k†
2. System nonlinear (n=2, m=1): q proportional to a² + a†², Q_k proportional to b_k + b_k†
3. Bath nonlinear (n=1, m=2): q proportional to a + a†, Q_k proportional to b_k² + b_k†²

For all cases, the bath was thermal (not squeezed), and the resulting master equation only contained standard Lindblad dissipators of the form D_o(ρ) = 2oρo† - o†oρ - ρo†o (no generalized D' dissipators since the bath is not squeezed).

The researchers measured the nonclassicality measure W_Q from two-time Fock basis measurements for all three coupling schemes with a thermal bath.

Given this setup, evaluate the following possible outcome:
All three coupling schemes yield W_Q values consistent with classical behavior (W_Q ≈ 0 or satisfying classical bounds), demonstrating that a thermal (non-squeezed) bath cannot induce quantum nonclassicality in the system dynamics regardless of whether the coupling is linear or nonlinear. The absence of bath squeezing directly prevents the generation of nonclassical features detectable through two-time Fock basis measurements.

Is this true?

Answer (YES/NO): YES